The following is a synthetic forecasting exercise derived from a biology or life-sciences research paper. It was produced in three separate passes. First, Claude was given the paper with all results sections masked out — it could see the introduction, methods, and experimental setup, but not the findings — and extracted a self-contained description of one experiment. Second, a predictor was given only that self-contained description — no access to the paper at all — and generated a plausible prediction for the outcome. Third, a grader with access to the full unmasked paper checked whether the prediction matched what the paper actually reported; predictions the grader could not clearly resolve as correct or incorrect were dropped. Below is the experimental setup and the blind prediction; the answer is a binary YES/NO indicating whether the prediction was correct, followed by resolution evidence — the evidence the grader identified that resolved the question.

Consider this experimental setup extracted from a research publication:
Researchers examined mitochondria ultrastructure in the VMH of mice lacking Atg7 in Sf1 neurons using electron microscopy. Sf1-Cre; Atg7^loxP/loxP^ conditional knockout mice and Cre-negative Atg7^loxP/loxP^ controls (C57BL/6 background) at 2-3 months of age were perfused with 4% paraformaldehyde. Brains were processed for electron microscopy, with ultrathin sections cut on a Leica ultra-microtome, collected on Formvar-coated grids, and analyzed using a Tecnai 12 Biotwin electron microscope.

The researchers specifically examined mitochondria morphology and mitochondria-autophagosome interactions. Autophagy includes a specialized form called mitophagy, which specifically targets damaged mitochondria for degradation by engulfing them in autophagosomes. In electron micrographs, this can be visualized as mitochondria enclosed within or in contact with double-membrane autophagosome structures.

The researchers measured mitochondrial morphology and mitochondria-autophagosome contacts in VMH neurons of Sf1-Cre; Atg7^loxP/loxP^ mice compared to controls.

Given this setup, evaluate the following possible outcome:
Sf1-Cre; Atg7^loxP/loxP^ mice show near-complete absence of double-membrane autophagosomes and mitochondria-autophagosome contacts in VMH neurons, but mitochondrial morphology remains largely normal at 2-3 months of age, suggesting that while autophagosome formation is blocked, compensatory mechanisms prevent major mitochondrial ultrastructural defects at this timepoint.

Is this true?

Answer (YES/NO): NO